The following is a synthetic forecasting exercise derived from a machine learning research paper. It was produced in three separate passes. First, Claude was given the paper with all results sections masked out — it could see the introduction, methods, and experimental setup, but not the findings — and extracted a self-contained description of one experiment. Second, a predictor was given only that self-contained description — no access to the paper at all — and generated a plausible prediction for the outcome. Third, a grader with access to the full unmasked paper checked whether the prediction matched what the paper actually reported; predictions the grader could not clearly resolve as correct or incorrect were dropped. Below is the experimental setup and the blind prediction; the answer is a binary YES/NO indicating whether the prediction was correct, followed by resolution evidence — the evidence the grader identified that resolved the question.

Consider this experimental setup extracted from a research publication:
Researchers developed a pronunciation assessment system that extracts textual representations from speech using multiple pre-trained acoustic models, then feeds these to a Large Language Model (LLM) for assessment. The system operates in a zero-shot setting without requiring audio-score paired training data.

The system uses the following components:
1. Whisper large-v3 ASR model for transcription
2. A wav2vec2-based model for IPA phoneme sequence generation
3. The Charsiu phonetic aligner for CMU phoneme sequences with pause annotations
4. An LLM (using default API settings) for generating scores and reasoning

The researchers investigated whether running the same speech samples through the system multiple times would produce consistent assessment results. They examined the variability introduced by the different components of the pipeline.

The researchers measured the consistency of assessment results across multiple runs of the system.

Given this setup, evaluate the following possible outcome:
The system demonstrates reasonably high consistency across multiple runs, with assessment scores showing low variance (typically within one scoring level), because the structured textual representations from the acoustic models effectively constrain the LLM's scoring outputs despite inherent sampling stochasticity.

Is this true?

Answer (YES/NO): NO